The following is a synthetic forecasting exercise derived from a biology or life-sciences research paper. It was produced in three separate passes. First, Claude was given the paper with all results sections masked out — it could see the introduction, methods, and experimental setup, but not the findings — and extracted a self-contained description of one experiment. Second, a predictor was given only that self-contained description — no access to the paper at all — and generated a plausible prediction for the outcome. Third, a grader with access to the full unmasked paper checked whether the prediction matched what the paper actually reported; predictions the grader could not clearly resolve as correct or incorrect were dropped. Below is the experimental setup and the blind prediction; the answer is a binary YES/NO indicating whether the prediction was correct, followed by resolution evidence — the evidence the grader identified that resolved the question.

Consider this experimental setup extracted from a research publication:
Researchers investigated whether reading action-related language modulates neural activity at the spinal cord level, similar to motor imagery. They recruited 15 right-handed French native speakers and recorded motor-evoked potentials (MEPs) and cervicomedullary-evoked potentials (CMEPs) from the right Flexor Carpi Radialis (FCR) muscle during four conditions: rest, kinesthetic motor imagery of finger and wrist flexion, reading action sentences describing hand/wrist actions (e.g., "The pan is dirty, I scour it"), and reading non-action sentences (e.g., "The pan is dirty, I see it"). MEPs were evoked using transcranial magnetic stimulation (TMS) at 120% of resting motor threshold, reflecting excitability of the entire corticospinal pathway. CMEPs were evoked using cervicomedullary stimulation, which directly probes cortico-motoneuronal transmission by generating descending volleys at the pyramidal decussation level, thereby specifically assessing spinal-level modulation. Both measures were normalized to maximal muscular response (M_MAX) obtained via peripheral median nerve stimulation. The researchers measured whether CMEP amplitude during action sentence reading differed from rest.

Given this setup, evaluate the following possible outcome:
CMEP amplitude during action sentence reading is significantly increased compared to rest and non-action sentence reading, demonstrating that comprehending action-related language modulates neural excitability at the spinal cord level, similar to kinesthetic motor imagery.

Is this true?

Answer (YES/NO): NO